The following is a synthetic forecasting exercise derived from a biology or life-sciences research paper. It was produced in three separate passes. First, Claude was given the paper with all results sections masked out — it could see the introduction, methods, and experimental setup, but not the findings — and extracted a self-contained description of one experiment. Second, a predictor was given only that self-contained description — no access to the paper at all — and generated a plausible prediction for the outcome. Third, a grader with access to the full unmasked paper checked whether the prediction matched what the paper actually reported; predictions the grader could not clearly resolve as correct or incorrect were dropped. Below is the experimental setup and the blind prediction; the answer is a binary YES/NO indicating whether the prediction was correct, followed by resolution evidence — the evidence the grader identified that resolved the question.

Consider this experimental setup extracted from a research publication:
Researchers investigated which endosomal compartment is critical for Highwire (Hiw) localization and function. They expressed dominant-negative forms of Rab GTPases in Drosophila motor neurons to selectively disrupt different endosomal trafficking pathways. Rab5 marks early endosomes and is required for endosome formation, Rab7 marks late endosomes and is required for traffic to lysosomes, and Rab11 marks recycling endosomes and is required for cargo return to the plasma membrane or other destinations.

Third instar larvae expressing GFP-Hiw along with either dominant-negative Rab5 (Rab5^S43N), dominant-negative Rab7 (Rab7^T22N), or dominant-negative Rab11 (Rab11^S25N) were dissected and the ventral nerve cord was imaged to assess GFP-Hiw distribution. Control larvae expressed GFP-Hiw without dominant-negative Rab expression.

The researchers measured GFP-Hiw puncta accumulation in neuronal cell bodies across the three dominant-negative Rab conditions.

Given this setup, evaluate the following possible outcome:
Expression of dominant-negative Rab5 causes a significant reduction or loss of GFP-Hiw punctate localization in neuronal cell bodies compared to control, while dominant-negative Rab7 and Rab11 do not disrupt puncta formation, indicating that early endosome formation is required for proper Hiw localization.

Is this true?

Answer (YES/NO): NO